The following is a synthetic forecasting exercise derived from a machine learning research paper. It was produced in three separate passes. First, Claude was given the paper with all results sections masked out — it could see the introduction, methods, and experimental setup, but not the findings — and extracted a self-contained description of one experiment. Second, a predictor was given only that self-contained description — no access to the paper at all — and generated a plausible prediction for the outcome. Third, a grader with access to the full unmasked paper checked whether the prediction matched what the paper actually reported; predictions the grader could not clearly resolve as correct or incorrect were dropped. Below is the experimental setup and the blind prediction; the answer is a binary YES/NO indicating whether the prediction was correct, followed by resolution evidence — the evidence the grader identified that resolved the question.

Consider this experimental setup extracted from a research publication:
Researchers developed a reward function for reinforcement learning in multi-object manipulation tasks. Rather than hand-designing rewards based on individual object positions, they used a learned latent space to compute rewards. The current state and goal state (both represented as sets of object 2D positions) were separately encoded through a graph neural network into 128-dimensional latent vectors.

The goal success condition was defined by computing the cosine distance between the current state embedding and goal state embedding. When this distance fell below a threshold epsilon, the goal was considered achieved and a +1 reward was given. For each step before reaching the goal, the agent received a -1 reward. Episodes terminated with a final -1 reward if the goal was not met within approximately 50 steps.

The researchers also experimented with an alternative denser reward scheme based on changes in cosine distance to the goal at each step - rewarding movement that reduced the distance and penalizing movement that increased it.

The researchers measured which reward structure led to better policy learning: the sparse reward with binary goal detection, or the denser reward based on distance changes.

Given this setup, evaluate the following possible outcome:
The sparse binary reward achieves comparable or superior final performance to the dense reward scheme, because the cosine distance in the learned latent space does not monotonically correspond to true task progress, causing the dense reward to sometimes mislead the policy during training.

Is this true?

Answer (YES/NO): YES